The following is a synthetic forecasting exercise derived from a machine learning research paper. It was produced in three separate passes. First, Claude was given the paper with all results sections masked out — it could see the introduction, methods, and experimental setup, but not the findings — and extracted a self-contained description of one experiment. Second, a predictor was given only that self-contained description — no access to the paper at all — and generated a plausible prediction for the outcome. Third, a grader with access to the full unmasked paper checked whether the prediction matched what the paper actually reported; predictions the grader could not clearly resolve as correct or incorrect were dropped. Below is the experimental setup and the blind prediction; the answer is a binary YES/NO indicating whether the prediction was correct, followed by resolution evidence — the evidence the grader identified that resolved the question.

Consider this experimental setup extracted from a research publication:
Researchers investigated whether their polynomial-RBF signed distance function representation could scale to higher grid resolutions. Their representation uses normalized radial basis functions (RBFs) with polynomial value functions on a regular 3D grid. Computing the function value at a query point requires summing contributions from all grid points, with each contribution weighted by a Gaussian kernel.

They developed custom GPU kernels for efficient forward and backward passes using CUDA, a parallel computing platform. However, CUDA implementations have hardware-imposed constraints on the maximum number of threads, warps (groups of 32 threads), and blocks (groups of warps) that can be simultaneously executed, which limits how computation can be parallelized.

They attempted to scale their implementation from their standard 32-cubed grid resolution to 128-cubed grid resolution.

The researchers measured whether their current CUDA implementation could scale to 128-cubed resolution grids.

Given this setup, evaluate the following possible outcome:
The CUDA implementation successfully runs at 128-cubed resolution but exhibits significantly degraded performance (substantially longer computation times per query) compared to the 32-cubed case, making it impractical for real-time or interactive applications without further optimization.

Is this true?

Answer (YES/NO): NO